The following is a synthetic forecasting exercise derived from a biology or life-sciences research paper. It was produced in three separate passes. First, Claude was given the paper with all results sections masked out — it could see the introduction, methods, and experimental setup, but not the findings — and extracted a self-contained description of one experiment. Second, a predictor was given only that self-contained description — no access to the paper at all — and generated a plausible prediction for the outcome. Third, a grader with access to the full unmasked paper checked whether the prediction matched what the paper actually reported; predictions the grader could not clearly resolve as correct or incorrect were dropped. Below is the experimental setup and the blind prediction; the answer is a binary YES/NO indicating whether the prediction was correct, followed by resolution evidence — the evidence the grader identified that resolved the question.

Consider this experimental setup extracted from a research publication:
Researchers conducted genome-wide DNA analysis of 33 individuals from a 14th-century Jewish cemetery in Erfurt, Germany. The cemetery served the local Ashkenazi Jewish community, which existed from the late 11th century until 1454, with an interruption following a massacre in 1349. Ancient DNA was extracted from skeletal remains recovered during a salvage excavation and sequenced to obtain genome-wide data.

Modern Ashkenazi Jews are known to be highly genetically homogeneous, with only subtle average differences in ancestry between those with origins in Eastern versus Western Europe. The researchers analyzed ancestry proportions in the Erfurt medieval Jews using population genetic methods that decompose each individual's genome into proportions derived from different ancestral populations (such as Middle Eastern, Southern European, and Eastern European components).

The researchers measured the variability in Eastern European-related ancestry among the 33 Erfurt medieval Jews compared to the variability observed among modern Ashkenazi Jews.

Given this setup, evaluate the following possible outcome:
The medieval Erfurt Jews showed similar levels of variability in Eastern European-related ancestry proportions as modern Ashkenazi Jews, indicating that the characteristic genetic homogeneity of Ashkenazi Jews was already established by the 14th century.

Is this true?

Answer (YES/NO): NO